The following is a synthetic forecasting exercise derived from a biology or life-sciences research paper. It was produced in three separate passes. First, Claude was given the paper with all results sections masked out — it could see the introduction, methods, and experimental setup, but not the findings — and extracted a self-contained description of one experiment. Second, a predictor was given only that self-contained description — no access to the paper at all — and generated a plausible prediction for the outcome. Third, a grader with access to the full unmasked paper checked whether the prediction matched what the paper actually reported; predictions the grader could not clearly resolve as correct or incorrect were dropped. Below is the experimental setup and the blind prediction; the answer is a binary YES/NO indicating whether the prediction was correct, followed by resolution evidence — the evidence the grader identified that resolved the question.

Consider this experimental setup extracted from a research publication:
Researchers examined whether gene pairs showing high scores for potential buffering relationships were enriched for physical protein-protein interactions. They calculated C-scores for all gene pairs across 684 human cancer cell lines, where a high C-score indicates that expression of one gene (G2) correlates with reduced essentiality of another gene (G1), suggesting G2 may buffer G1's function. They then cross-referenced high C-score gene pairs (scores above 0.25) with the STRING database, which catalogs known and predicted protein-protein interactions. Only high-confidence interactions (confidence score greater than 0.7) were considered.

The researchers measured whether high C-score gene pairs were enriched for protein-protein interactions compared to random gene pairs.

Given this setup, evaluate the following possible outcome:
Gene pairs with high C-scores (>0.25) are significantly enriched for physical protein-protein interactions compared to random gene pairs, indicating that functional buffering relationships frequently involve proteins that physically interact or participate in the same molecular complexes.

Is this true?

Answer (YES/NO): YES